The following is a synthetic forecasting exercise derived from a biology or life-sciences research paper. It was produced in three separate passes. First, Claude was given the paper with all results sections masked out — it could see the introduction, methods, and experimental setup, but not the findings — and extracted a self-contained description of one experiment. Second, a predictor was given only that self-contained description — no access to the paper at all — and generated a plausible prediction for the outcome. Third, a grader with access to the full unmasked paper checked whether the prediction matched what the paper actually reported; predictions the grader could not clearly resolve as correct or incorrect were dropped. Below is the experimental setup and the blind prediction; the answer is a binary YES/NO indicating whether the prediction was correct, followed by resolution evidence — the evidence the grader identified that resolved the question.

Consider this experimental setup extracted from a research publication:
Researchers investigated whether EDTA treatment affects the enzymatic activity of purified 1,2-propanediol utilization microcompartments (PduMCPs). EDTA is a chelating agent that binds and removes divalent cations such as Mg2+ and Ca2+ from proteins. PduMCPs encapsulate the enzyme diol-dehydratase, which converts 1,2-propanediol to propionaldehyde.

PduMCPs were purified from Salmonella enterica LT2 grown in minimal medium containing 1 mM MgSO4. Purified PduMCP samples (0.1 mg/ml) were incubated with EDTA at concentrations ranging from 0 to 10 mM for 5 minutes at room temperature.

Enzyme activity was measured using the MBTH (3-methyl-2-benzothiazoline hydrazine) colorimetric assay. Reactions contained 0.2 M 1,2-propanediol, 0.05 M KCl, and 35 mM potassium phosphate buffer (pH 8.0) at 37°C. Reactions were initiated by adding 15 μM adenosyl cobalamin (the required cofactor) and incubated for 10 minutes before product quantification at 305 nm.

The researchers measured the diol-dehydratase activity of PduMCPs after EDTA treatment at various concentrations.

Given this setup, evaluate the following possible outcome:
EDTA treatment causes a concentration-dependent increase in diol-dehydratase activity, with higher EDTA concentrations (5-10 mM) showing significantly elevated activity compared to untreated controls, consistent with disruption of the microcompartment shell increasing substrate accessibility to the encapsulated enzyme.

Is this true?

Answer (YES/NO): NO